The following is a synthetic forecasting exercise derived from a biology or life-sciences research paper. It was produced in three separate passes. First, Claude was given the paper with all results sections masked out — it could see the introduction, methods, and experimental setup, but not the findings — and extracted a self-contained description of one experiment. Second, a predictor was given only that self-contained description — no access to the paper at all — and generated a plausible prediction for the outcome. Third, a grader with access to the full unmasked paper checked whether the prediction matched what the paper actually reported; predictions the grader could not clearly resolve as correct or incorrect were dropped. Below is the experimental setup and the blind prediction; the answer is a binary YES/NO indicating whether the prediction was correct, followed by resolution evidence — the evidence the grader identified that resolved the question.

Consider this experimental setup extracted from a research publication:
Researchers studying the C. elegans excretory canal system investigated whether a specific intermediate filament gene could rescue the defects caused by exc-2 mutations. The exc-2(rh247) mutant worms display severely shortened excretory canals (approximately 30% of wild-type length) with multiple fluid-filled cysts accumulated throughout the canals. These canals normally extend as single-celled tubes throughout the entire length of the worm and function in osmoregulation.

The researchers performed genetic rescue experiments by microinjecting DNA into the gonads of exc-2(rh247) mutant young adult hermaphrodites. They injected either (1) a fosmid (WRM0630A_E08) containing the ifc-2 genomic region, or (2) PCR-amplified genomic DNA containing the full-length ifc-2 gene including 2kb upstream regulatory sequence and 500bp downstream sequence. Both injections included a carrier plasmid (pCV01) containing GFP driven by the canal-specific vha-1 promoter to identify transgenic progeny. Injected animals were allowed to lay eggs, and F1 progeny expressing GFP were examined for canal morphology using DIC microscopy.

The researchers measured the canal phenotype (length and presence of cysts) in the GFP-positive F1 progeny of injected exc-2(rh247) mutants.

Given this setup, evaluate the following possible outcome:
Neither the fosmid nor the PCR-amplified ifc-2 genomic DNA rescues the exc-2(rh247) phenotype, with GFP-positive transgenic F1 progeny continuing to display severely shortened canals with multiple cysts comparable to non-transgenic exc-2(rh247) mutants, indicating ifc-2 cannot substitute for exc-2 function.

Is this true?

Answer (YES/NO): NO